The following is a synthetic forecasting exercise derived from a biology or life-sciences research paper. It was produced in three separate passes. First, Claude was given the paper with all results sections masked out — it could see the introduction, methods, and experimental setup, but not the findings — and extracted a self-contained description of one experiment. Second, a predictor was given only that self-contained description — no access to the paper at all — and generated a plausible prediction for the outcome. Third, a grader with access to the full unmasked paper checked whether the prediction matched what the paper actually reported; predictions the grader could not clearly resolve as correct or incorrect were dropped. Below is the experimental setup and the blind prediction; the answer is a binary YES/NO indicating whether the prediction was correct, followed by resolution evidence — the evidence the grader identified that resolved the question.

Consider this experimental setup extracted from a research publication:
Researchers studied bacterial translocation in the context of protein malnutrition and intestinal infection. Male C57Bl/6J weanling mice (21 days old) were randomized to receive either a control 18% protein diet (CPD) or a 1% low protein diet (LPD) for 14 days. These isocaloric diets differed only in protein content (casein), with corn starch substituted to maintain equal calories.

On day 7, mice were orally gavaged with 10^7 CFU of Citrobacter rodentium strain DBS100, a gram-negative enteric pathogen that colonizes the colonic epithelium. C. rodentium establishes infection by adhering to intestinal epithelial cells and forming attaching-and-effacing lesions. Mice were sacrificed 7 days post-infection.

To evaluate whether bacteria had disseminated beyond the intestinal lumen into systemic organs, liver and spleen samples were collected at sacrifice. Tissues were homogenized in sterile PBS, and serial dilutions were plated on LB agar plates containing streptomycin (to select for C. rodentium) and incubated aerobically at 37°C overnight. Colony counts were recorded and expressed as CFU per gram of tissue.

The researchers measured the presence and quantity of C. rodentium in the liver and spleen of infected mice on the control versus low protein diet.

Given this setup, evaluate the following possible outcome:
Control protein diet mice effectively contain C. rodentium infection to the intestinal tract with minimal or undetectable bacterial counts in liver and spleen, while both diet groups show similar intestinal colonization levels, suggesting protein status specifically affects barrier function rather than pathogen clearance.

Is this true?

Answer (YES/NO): NO